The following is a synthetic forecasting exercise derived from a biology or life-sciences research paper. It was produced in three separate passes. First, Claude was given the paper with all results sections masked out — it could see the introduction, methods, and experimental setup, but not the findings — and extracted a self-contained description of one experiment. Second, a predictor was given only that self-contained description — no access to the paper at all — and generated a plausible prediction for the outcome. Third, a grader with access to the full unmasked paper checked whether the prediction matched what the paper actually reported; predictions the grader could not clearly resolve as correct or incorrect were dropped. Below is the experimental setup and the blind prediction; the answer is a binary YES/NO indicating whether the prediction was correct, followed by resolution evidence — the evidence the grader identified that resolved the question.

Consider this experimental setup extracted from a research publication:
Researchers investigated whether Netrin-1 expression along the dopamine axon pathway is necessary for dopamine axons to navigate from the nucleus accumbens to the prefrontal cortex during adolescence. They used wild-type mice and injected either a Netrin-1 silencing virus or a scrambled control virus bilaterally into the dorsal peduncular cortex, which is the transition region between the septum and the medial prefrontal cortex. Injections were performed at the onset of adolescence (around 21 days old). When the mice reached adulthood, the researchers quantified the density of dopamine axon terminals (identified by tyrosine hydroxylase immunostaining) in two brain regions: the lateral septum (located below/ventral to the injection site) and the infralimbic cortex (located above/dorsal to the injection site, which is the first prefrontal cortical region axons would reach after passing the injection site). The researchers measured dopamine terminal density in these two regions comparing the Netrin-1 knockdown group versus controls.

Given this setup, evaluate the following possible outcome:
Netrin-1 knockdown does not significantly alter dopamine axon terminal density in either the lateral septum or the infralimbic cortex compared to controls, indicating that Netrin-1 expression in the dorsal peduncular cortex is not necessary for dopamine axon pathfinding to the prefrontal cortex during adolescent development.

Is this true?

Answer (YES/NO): NO